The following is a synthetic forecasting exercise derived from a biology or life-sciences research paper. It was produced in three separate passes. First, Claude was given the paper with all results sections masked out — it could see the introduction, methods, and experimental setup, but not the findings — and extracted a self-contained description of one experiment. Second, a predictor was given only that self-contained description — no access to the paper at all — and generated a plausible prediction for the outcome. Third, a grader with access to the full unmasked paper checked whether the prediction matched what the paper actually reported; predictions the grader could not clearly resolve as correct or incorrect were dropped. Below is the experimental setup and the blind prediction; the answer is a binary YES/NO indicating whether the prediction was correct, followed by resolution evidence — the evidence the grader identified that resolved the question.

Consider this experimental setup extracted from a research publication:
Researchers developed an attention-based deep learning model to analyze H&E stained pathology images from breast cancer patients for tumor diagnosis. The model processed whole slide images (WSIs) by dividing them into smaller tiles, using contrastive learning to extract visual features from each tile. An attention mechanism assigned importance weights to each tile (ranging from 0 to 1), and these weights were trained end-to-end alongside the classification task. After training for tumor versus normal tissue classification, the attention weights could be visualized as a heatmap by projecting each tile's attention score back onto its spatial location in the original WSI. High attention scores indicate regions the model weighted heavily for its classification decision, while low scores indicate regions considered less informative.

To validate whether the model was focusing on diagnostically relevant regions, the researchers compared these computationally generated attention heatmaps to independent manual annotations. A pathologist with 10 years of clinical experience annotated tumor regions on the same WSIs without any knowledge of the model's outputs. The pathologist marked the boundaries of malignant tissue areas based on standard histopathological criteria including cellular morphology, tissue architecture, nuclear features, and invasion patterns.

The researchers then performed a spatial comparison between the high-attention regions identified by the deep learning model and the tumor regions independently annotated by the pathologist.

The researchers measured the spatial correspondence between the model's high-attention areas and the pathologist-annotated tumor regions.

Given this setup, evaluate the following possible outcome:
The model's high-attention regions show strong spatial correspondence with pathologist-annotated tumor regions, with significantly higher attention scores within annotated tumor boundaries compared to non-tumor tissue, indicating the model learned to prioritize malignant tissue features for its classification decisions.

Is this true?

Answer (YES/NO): YES